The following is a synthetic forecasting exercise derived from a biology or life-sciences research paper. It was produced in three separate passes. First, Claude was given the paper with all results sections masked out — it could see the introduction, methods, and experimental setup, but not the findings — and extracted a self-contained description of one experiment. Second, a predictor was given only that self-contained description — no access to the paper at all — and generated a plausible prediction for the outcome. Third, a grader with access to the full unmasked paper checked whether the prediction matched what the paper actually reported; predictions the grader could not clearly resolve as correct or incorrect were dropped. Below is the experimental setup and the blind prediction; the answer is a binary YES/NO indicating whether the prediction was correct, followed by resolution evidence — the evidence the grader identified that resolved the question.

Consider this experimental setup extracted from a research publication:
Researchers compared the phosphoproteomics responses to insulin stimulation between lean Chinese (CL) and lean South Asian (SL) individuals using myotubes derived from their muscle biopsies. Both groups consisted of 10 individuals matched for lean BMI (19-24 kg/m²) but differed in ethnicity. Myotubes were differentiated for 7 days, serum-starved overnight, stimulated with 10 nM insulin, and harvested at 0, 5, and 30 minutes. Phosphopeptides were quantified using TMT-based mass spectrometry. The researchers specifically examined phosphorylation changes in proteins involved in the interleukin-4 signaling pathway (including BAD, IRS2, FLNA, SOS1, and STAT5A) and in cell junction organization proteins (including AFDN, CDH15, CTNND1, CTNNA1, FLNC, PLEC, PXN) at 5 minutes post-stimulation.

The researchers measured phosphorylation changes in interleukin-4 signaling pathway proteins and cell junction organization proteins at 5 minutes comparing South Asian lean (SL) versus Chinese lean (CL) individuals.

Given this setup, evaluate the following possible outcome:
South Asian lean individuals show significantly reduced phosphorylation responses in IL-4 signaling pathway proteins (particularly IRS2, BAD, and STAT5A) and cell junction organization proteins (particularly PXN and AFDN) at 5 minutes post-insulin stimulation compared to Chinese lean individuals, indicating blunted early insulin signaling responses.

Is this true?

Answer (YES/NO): YES